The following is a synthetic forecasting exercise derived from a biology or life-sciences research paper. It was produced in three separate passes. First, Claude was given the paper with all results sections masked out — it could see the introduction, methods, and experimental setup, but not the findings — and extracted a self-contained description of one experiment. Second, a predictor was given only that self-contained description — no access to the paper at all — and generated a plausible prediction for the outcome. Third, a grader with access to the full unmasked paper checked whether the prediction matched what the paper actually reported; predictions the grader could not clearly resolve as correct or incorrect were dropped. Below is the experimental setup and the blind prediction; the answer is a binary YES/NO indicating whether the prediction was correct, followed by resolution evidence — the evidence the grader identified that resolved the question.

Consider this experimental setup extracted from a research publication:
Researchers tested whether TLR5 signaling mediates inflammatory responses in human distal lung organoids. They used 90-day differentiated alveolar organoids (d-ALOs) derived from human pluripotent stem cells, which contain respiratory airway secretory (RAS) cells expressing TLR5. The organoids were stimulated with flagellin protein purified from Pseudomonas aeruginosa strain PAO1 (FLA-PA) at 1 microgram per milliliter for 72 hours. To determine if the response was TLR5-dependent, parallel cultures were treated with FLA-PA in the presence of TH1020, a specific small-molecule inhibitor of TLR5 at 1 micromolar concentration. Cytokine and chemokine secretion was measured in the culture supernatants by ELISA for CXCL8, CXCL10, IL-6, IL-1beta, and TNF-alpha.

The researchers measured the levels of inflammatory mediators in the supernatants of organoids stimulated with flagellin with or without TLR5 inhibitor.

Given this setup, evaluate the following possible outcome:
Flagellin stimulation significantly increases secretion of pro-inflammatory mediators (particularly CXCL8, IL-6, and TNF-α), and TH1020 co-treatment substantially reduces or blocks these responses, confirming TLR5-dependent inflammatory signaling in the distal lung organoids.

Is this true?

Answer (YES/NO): YES